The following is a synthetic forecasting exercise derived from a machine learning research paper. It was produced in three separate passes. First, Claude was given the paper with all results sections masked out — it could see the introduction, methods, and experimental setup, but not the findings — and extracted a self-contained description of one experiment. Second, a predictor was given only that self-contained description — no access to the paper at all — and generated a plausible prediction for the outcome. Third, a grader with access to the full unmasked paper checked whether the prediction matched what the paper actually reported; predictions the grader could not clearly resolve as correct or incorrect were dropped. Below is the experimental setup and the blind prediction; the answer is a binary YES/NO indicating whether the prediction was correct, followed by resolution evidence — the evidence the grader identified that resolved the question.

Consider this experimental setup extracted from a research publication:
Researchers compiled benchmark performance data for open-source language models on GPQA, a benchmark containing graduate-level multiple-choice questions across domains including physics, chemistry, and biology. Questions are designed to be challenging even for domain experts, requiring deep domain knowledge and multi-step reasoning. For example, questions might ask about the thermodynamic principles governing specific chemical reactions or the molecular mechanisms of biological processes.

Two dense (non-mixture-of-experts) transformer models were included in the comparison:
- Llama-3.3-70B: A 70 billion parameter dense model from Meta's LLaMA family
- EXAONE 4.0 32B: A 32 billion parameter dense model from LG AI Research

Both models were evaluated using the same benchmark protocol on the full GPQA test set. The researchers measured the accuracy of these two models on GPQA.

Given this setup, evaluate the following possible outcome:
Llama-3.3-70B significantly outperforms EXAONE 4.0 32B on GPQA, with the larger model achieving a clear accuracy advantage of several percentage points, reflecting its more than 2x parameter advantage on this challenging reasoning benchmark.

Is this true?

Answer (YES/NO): NO